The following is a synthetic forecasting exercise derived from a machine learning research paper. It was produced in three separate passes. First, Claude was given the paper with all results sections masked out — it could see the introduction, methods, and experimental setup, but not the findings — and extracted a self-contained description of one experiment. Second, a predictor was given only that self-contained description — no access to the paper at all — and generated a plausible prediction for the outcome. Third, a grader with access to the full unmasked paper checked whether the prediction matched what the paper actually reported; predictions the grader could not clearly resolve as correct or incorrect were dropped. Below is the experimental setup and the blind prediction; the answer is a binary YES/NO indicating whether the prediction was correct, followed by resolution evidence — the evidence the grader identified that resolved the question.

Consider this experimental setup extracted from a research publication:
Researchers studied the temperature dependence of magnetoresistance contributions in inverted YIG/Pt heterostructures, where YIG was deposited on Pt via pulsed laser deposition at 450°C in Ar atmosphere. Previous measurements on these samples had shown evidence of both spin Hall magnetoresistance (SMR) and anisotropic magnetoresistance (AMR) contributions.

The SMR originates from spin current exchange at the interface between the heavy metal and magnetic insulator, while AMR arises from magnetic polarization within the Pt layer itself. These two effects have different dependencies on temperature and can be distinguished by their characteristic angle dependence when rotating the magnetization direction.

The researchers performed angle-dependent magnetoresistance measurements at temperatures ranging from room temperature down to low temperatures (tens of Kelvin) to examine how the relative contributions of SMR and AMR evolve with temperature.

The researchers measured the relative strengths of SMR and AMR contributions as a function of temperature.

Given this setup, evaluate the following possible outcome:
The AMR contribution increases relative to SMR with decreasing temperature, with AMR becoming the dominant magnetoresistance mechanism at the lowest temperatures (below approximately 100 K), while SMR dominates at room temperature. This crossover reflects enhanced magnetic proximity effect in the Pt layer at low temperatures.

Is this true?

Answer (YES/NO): NO